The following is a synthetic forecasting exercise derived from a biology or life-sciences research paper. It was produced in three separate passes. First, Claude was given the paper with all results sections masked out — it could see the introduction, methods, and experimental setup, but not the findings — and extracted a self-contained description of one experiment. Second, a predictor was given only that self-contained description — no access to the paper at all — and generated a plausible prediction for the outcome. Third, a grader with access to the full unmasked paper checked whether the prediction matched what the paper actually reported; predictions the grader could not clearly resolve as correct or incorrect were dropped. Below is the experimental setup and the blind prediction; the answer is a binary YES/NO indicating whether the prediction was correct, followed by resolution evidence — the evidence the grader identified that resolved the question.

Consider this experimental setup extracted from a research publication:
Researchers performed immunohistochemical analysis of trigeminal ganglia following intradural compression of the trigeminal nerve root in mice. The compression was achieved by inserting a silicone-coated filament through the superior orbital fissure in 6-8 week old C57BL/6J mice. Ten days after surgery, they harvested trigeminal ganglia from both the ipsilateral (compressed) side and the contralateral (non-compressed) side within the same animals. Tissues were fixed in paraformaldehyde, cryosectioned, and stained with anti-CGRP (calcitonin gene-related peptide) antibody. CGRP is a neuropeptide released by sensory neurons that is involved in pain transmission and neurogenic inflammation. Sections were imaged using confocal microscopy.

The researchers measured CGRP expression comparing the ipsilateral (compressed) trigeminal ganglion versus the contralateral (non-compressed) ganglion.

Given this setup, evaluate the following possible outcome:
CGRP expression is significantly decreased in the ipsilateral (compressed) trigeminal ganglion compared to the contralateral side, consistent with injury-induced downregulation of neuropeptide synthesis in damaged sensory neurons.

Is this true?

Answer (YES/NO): NO